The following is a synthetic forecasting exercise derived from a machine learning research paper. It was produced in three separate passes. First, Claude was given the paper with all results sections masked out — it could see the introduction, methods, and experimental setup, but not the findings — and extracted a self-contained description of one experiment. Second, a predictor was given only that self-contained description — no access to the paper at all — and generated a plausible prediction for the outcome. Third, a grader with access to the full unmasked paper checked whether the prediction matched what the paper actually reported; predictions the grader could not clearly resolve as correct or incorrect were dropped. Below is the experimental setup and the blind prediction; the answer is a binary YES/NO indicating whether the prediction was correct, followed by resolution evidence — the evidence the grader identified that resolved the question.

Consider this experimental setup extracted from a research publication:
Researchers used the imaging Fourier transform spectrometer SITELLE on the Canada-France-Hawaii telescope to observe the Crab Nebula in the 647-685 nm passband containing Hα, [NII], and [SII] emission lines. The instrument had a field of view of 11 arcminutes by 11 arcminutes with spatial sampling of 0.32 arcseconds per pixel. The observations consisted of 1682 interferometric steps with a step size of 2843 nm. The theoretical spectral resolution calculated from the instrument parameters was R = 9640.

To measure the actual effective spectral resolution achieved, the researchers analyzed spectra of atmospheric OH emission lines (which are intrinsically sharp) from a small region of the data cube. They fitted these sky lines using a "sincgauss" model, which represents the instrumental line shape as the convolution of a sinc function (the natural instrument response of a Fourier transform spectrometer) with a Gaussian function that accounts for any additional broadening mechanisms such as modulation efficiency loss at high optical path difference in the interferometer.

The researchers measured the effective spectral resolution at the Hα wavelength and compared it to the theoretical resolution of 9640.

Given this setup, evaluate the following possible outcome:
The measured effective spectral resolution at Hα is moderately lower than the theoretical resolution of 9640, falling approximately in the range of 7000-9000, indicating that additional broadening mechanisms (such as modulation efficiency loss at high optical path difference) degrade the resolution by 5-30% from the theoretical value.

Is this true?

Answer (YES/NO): YES